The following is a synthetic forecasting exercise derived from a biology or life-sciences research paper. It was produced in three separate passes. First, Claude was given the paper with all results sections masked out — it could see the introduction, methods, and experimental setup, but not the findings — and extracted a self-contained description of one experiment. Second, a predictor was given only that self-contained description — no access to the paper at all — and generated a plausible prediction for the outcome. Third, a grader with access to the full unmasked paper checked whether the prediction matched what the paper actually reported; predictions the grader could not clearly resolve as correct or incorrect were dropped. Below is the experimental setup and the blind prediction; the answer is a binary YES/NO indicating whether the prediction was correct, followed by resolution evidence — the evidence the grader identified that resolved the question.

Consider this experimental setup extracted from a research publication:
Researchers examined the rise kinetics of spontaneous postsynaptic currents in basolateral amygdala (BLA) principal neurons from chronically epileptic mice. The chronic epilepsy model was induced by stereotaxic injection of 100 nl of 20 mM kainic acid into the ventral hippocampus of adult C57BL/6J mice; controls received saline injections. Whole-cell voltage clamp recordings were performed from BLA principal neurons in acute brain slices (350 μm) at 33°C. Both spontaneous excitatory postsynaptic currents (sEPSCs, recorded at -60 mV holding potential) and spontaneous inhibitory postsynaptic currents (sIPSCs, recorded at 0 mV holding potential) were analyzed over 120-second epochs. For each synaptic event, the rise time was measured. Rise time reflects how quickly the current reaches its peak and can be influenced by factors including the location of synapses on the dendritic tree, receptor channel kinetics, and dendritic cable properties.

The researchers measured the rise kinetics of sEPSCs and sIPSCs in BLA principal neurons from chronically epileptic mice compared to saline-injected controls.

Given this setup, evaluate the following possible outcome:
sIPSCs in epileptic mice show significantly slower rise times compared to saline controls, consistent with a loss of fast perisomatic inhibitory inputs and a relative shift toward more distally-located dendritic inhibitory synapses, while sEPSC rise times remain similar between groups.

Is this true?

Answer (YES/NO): NO